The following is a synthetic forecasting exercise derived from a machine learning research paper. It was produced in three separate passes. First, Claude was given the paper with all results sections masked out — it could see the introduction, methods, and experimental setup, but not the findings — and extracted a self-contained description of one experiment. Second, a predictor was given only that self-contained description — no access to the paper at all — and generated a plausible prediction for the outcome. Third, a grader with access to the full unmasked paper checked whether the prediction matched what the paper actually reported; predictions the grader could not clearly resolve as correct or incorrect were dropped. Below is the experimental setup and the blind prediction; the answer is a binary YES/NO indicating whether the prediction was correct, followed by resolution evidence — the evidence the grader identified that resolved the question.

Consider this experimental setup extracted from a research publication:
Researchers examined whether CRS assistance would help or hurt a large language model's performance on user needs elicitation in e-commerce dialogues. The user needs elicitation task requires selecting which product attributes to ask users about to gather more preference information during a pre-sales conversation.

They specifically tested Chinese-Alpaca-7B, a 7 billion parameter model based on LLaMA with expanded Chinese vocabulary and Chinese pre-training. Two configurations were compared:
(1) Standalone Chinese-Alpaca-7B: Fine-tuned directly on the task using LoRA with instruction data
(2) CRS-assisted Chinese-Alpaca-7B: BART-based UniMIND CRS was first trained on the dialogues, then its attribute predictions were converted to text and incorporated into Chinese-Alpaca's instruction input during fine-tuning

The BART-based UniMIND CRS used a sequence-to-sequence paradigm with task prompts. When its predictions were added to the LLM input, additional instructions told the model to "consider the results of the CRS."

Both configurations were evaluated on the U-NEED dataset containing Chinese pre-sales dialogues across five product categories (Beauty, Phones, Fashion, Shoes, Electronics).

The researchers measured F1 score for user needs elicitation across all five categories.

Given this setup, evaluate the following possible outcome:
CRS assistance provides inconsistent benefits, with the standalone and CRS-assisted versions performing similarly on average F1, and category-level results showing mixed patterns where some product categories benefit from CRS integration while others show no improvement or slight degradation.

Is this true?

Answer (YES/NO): NO